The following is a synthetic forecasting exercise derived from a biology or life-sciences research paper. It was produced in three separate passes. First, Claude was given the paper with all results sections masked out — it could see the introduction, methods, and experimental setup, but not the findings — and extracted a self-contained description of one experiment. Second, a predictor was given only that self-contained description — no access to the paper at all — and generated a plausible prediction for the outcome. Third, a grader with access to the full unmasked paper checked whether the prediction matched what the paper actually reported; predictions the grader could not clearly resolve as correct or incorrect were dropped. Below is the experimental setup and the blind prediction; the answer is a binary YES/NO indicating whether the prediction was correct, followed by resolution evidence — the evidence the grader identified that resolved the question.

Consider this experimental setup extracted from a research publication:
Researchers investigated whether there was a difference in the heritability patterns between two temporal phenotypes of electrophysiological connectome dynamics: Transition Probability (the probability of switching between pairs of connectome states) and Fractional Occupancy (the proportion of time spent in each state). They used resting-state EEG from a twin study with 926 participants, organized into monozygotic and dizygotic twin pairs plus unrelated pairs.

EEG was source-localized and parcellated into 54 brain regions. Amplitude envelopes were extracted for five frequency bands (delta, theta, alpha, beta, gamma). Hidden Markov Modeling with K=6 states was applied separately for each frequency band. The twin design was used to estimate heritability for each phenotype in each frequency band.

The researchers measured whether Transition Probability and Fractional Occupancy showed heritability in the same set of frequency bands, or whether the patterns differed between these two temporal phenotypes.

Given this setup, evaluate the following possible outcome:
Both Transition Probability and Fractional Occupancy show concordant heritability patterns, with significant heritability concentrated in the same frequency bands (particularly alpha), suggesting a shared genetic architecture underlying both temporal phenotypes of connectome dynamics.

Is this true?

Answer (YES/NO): NO